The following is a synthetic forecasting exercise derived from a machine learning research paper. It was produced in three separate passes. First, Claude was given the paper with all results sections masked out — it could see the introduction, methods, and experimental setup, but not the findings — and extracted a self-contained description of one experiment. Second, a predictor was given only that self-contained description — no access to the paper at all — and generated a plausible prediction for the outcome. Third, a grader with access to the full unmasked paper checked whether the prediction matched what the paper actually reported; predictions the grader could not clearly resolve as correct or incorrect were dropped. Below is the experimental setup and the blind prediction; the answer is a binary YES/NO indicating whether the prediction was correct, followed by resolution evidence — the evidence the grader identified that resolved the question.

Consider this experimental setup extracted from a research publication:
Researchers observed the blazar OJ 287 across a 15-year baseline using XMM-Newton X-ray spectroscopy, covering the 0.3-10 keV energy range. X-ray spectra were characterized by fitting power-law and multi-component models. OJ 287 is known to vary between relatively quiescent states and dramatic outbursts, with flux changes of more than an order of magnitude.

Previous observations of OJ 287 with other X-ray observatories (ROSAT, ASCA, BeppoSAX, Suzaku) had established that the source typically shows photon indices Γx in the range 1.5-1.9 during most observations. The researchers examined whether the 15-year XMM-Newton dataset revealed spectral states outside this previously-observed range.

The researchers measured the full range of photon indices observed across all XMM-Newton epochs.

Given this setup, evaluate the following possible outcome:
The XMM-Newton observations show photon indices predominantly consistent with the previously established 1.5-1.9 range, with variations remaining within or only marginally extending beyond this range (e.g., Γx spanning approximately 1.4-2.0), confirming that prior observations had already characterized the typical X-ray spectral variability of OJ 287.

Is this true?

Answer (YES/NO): NO